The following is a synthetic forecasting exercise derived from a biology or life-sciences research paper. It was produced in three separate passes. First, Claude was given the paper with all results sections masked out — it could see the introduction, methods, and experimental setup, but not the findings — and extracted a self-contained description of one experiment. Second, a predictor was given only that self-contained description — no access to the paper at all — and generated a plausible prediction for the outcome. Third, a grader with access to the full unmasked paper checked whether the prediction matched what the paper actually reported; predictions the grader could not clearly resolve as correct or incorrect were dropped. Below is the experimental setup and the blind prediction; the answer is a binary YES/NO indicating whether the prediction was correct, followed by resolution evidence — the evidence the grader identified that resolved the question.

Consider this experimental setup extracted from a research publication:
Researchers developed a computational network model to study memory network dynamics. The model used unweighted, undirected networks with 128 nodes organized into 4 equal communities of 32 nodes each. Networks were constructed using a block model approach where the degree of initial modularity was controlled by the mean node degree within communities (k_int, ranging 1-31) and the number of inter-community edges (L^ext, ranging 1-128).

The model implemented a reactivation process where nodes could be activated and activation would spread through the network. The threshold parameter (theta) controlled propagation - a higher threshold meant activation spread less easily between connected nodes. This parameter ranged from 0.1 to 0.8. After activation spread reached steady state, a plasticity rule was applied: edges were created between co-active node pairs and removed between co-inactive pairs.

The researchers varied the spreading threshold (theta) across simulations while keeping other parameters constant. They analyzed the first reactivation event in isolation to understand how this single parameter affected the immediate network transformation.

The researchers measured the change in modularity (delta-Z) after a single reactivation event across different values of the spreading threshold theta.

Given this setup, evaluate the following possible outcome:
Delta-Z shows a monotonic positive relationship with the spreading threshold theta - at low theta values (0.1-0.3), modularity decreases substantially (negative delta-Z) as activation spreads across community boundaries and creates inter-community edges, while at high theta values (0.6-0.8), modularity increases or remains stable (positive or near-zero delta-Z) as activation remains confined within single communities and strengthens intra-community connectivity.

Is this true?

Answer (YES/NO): NO